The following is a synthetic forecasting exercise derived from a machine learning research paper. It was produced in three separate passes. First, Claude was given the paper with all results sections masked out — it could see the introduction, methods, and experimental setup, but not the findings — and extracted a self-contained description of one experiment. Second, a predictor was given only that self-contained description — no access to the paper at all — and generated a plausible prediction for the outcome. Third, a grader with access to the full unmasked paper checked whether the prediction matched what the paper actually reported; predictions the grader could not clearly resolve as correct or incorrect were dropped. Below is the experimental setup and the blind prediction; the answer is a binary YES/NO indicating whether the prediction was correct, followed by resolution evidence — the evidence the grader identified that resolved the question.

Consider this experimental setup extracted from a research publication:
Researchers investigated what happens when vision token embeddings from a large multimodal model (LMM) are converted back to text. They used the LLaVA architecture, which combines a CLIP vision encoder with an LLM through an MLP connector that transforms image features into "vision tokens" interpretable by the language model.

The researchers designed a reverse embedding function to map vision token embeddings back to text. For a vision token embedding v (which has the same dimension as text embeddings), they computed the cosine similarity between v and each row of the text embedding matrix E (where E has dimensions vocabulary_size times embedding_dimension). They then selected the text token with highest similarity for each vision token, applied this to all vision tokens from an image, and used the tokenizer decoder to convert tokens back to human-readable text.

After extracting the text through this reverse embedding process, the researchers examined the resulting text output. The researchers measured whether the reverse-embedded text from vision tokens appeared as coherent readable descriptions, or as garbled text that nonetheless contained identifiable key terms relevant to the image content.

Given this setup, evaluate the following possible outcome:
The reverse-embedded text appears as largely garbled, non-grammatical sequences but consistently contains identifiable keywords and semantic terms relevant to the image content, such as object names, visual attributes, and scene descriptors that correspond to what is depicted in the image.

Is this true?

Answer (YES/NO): YES